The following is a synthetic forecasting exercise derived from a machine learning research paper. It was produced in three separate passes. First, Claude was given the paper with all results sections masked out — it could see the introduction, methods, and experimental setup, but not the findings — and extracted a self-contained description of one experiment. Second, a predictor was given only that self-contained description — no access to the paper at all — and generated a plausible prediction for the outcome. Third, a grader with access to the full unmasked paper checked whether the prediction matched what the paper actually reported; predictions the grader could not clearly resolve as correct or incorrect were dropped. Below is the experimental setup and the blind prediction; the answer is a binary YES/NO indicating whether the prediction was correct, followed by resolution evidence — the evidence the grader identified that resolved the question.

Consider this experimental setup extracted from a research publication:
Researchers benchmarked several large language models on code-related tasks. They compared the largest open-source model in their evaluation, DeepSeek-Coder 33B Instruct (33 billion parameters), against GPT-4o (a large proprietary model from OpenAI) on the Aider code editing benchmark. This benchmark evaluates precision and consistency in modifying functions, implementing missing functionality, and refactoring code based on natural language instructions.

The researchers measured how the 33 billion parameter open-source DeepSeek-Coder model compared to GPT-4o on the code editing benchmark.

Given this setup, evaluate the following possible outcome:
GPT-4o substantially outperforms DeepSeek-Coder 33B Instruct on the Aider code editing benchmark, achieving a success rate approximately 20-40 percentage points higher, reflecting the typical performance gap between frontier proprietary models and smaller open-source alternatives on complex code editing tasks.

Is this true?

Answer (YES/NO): NO